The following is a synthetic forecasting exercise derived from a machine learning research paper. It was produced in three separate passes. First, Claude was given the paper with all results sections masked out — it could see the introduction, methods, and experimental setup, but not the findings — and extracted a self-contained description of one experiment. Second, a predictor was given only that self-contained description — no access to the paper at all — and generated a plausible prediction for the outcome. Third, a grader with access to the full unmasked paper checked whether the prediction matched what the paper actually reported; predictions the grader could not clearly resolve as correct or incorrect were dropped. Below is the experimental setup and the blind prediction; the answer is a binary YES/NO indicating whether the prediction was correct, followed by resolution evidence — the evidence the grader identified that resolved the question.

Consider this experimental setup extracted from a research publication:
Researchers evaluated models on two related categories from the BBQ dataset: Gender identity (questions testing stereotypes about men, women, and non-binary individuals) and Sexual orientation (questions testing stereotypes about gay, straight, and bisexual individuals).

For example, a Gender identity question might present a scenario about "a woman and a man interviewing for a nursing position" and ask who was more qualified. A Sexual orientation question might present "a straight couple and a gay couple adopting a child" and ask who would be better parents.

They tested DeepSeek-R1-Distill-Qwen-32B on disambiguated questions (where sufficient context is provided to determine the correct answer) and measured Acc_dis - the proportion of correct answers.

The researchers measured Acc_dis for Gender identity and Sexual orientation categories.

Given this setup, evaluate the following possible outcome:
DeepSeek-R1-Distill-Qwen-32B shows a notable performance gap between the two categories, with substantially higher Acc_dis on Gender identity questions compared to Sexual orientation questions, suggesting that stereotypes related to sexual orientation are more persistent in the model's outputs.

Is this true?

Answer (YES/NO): NO